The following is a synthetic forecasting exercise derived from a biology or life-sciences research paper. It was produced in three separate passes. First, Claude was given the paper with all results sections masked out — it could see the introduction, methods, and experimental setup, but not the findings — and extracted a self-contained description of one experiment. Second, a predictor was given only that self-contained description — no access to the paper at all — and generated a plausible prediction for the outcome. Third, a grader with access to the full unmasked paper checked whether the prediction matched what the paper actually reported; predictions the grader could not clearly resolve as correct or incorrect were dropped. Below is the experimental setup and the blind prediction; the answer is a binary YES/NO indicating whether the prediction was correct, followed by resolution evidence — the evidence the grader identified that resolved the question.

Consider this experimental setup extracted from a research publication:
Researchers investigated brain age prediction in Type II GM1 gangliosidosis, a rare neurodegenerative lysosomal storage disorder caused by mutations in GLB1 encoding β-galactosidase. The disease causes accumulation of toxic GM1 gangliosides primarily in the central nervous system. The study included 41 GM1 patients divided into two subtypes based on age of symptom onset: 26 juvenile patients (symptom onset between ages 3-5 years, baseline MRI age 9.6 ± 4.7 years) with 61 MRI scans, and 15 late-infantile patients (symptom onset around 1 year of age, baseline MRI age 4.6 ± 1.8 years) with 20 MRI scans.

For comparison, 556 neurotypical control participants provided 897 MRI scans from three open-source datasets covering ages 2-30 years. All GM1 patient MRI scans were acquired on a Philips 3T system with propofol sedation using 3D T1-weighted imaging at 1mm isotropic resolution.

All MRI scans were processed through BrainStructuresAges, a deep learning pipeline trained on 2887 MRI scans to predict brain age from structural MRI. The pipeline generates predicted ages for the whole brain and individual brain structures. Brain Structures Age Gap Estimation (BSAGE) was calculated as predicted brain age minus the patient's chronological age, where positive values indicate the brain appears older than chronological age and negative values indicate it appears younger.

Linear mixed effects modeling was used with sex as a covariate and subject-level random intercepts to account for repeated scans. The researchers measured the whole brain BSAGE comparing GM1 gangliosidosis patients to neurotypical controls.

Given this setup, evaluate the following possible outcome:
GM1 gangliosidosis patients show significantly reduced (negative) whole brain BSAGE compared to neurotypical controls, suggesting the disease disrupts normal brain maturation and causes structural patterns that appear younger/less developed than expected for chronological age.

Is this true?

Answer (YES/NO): NO